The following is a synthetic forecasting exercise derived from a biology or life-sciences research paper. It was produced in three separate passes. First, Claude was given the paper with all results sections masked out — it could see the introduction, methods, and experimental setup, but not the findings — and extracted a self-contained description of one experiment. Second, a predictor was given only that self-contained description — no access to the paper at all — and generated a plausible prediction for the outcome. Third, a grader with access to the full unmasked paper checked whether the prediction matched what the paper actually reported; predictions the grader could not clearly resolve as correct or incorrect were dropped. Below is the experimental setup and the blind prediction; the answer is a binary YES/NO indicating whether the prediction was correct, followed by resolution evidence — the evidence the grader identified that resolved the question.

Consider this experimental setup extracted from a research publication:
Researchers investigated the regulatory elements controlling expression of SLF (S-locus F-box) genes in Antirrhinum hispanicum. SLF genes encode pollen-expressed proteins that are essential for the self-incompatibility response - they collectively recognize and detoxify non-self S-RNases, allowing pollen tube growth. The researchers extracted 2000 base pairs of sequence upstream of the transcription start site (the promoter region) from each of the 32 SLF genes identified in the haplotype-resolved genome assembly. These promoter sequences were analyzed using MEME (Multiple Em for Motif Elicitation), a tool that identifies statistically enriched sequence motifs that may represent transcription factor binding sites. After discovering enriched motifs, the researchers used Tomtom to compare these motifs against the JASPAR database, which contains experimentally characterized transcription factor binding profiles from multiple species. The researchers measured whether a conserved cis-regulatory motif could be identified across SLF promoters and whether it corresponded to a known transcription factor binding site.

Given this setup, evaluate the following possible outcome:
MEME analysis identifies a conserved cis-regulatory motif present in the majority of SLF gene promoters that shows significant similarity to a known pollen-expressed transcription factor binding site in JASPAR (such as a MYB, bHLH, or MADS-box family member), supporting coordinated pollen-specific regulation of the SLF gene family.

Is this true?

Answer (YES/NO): YES